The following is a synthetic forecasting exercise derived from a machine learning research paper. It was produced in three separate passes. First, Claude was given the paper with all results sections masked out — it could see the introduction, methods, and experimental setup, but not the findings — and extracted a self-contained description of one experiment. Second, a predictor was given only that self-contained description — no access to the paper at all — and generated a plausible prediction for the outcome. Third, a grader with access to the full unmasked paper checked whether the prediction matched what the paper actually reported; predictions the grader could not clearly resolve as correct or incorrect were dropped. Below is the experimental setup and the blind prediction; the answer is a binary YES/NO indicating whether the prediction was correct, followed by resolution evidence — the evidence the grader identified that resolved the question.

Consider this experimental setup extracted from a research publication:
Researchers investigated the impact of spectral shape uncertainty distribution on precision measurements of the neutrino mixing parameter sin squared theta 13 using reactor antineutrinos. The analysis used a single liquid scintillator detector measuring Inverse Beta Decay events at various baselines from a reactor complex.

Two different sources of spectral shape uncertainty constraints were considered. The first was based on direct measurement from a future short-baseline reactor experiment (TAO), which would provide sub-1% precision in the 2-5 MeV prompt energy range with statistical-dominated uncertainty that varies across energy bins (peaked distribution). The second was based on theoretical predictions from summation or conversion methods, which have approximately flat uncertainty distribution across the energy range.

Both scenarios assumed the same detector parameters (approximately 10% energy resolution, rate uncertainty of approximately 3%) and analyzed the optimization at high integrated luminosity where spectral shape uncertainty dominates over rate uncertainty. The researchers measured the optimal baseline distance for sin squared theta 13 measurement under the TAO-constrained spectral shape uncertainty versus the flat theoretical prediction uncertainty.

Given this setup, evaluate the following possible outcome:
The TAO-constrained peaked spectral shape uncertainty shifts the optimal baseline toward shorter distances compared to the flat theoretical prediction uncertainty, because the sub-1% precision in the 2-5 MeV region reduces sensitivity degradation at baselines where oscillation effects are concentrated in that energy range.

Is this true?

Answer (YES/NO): YES